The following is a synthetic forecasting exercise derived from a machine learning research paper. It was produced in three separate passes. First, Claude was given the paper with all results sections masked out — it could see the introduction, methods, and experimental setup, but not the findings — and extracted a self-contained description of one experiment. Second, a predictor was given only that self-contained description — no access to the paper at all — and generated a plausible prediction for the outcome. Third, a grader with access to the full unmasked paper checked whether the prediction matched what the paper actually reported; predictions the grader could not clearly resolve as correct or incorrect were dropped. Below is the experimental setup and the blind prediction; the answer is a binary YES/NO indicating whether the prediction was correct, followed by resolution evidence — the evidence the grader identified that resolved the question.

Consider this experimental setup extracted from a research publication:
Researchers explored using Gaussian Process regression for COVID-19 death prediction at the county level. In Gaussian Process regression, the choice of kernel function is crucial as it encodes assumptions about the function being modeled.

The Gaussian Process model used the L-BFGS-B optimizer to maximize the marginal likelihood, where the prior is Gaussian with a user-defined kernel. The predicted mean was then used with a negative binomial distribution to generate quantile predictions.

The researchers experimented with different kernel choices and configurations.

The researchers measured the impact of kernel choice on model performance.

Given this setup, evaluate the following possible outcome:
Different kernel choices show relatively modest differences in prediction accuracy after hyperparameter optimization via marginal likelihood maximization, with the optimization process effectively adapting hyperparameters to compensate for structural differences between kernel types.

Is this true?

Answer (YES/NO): NO